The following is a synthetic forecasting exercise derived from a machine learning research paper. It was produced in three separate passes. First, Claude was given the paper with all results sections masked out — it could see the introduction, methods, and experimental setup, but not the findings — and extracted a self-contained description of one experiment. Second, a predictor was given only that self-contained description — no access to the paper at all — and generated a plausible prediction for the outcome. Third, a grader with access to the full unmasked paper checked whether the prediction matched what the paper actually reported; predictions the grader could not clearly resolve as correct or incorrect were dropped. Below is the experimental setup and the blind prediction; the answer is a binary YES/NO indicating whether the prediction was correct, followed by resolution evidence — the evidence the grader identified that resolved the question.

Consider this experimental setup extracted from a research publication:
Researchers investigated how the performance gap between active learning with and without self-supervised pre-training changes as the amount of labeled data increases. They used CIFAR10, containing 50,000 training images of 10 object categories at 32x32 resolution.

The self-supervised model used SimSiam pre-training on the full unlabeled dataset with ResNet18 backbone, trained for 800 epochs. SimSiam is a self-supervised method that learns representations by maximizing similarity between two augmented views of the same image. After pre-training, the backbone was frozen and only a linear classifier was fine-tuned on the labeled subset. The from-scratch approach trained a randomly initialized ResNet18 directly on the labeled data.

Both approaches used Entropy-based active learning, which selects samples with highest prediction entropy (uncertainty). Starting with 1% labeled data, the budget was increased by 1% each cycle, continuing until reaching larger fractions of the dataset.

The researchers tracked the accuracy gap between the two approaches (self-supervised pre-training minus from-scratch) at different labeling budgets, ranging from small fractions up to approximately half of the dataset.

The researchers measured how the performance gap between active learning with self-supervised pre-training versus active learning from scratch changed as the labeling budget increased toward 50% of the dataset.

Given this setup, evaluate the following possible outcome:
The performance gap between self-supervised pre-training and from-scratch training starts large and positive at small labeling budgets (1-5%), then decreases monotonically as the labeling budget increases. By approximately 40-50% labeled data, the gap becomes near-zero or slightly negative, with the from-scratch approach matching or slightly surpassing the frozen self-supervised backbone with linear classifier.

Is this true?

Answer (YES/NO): YES